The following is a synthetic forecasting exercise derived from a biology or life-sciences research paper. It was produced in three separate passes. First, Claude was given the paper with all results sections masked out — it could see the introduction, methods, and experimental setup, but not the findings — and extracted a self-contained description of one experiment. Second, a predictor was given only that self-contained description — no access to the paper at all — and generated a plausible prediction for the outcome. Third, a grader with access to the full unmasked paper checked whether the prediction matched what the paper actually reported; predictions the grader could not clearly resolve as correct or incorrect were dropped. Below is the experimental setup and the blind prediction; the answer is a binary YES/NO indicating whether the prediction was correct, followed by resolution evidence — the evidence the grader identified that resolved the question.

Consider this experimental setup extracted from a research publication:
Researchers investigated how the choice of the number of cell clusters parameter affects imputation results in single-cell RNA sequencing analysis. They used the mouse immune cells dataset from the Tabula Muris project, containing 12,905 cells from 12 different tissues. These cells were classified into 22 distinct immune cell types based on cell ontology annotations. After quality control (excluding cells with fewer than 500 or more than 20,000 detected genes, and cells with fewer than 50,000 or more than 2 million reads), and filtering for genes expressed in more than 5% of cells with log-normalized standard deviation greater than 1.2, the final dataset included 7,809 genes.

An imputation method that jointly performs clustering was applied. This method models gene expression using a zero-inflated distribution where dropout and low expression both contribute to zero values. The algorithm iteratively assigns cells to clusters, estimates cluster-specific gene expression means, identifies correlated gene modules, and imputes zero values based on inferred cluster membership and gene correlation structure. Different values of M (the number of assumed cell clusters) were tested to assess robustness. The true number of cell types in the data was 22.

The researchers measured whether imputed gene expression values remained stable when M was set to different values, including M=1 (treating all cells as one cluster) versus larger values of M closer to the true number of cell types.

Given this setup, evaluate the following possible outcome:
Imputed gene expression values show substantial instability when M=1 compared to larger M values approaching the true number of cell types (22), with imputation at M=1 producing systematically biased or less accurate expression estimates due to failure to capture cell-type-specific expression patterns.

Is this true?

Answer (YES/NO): NO